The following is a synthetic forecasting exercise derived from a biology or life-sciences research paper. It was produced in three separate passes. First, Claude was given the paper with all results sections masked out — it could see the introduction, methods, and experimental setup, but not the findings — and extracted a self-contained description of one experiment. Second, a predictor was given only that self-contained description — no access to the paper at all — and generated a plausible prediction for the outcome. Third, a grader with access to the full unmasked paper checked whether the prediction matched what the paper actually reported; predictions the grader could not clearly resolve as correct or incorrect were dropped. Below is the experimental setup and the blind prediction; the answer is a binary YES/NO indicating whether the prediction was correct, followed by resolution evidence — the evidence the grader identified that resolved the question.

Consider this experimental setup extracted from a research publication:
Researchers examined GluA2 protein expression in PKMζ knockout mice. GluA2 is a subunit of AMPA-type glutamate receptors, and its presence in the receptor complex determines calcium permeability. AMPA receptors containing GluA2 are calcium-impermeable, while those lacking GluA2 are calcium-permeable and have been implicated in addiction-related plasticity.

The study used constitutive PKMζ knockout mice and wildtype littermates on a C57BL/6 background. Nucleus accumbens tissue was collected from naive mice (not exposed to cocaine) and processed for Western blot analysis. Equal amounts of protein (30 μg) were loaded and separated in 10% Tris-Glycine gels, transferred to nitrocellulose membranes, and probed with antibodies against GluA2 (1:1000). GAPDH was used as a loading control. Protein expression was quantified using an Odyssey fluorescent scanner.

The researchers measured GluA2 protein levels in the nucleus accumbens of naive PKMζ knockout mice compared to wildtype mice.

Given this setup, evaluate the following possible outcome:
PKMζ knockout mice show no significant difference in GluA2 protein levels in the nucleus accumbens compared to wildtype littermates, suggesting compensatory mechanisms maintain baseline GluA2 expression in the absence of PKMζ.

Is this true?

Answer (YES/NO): YES